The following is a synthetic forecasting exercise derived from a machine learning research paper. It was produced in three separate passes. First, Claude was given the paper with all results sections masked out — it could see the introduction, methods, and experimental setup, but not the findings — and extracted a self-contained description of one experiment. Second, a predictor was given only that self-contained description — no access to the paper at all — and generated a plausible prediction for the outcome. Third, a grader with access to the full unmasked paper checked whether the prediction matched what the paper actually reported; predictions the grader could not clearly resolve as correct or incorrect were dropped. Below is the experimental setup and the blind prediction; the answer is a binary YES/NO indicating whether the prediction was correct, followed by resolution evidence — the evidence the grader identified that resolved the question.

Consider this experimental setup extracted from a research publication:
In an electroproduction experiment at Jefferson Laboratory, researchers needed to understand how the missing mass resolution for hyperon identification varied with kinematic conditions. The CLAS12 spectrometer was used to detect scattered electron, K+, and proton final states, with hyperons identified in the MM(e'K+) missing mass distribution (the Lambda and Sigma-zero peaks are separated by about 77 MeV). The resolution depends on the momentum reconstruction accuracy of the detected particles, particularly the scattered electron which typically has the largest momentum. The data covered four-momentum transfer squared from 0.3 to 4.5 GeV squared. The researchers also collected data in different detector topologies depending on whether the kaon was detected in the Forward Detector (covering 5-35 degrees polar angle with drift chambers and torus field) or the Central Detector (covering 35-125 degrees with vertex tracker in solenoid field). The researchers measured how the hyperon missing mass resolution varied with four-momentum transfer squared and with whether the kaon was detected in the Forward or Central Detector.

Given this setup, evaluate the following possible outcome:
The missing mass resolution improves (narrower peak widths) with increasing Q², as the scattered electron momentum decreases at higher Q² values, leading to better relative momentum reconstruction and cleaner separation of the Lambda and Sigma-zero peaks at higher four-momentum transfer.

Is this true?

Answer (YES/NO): NO